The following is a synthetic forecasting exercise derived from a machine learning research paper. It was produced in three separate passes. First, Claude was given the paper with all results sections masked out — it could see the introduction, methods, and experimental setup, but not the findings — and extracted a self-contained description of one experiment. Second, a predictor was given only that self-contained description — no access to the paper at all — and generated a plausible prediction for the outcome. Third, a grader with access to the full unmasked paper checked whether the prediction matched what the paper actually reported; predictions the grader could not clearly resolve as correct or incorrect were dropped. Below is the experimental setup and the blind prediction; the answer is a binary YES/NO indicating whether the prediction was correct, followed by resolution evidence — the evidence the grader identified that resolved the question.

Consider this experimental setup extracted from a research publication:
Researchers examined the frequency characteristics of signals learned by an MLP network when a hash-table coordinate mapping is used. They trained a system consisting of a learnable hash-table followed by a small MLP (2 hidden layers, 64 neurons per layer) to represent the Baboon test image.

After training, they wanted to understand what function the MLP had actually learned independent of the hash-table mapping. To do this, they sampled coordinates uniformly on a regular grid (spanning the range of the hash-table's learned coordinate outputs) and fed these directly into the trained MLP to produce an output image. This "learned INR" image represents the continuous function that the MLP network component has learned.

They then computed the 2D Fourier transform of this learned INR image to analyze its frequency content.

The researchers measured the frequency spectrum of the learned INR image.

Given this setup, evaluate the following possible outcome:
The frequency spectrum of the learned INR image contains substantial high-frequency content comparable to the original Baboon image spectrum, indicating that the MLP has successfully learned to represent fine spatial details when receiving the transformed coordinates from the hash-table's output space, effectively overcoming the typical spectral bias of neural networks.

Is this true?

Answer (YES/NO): NO